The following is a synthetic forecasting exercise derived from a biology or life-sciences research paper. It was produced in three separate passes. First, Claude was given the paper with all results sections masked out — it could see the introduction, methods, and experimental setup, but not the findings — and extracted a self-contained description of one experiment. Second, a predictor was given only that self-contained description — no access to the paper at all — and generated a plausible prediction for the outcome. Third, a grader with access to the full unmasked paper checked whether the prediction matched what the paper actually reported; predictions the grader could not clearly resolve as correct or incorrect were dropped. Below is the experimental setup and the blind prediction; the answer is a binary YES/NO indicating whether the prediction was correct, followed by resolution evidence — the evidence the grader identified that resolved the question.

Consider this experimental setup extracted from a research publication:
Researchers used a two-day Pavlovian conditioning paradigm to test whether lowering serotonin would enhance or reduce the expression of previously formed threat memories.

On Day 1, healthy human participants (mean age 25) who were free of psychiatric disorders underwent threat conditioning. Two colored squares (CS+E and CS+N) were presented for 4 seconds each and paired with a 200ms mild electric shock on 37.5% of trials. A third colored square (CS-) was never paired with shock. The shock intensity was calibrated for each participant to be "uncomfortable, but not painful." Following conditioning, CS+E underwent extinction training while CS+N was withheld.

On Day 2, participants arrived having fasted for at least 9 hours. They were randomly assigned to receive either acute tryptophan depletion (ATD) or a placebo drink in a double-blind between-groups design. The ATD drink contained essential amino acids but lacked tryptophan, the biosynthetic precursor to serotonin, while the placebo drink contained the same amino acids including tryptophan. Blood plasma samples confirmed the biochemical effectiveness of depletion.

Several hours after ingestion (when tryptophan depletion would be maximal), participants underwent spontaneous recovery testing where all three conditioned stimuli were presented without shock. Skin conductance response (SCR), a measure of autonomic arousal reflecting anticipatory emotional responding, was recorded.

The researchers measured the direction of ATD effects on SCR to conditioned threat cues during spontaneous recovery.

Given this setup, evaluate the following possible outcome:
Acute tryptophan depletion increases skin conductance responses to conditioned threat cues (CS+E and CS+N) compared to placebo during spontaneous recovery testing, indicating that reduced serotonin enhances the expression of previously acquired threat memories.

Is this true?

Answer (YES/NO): NO